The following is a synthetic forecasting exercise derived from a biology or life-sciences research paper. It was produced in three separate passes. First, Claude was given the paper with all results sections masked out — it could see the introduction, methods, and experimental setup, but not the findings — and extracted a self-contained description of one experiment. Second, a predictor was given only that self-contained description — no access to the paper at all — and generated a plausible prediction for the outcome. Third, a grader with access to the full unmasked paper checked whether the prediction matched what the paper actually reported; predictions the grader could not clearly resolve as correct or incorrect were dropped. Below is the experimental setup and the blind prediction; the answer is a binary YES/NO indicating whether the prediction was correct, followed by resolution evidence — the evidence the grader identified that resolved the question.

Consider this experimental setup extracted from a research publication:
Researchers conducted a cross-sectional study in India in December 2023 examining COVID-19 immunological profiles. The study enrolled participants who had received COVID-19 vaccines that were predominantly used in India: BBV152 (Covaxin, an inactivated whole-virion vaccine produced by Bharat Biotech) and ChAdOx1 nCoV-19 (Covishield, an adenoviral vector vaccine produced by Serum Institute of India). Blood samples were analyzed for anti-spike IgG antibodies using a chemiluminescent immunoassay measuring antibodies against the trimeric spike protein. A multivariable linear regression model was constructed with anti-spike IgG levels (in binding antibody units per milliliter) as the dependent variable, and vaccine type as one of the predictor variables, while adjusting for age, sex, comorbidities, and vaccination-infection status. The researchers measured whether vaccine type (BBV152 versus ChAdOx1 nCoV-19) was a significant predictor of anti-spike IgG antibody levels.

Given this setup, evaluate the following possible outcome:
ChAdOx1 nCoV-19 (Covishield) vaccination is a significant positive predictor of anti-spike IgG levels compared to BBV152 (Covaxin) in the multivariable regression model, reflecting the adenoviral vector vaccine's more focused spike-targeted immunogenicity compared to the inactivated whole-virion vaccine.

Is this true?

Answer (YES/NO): NO